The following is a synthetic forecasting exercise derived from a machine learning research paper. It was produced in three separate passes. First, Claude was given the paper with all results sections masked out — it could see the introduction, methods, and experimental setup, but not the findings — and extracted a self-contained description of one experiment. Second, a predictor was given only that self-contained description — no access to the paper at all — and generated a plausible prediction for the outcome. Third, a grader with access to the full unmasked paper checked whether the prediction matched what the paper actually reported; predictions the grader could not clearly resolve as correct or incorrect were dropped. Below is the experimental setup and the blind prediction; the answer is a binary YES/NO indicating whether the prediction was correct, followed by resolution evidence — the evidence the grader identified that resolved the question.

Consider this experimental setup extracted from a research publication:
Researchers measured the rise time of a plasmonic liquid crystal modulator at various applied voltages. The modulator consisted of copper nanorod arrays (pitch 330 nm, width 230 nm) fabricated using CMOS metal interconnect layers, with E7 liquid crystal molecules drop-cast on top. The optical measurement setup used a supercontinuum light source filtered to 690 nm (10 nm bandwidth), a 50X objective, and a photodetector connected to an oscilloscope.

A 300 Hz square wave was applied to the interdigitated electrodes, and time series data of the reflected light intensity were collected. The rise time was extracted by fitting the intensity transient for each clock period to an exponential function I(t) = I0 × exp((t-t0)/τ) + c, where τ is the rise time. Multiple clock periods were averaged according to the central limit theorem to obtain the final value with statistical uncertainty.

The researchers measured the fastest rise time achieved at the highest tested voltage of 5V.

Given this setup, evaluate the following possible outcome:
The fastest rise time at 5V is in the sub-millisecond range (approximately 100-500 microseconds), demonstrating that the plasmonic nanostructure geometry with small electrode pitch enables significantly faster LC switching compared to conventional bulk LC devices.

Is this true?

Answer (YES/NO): NO